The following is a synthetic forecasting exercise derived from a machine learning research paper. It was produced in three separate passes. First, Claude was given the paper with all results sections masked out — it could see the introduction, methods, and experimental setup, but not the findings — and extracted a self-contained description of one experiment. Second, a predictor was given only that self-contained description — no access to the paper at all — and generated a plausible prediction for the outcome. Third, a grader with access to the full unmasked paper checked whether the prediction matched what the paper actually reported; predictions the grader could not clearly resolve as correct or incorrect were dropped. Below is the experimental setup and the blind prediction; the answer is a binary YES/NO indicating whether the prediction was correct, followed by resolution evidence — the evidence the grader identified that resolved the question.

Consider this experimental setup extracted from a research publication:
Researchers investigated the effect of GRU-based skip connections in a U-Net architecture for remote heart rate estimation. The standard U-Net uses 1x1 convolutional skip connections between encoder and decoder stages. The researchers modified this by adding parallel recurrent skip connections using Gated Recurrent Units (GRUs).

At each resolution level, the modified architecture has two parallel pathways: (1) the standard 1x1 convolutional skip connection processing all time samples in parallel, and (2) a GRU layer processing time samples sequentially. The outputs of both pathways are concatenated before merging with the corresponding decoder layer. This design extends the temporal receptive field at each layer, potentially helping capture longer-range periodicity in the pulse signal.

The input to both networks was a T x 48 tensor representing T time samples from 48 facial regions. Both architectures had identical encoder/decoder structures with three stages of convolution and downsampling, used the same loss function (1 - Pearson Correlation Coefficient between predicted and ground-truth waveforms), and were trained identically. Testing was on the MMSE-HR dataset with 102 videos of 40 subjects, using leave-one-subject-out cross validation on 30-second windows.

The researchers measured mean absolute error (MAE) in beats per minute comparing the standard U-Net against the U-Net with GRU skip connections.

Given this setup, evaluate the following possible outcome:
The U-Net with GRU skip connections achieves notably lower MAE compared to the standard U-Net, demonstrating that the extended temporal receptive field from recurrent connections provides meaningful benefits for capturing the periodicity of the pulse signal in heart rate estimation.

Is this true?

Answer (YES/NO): YES